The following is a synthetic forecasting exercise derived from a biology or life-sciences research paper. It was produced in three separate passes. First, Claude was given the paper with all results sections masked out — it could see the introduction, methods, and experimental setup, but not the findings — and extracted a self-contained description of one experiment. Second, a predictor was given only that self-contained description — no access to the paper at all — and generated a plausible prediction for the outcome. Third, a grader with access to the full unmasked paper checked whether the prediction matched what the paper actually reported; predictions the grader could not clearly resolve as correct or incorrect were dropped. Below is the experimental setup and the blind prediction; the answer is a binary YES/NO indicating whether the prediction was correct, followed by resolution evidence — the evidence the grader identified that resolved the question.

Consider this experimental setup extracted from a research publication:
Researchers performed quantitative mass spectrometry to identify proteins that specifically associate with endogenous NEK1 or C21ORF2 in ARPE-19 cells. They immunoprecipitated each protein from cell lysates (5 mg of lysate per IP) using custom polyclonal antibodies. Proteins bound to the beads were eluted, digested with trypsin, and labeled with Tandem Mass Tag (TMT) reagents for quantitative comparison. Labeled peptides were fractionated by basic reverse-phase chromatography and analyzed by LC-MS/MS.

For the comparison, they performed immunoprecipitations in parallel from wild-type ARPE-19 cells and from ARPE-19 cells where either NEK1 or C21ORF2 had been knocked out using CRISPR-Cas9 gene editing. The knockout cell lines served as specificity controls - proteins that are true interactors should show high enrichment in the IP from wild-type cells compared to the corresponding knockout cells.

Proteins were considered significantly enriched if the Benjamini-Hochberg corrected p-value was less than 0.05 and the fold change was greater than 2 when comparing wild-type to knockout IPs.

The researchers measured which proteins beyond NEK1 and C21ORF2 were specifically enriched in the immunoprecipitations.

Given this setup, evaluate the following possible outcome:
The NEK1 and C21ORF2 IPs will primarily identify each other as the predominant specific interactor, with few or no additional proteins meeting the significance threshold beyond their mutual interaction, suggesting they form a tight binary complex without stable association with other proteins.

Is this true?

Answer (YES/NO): YES